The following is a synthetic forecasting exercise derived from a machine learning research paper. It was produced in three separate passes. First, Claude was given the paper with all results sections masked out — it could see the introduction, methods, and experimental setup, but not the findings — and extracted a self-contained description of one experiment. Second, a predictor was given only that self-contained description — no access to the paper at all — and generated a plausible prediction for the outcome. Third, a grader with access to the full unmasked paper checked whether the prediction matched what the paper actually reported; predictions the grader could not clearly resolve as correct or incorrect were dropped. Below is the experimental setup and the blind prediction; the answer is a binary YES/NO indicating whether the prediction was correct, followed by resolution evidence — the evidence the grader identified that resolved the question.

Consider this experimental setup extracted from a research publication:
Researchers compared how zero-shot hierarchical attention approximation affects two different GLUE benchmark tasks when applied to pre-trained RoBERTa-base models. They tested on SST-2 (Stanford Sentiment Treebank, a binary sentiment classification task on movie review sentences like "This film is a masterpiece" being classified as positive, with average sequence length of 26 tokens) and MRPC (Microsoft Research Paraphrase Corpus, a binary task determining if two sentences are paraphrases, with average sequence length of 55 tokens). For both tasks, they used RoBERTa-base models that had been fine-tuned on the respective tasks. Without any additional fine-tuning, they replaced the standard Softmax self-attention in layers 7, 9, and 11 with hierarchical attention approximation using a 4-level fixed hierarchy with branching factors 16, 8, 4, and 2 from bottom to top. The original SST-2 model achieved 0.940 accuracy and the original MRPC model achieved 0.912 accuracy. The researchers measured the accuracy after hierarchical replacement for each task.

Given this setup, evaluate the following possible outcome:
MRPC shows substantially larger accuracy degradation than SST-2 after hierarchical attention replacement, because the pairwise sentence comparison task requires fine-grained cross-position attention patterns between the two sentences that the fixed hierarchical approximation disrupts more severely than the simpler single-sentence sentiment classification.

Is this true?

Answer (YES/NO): YES